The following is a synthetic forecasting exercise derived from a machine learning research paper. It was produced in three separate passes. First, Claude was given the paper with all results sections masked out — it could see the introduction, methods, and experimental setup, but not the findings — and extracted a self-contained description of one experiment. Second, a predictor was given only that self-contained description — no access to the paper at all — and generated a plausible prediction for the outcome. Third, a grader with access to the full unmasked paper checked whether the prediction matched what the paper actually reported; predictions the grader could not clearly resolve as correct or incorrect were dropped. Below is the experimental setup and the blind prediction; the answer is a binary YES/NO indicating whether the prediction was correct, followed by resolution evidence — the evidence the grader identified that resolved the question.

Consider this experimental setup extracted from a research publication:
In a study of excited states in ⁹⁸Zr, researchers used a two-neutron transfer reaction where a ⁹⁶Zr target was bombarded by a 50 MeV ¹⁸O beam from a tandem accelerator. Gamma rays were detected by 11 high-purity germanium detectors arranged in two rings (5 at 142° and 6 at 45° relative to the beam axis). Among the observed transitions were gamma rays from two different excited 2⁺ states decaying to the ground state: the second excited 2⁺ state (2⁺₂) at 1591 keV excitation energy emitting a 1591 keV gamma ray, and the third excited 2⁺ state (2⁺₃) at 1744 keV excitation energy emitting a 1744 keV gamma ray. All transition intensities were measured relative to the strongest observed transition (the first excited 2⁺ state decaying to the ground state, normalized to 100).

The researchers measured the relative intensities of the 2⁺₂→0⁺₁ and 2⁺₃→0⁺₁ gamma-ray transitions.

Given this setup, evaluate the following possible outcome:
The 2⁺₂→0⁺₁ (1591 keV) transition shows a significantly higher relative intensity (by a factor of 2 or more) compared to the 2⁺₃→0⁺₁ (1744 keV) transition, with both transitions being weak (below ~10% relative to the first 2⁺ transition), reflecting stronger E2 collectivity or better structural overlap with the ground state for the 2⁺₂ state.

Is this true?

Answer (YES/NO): NO